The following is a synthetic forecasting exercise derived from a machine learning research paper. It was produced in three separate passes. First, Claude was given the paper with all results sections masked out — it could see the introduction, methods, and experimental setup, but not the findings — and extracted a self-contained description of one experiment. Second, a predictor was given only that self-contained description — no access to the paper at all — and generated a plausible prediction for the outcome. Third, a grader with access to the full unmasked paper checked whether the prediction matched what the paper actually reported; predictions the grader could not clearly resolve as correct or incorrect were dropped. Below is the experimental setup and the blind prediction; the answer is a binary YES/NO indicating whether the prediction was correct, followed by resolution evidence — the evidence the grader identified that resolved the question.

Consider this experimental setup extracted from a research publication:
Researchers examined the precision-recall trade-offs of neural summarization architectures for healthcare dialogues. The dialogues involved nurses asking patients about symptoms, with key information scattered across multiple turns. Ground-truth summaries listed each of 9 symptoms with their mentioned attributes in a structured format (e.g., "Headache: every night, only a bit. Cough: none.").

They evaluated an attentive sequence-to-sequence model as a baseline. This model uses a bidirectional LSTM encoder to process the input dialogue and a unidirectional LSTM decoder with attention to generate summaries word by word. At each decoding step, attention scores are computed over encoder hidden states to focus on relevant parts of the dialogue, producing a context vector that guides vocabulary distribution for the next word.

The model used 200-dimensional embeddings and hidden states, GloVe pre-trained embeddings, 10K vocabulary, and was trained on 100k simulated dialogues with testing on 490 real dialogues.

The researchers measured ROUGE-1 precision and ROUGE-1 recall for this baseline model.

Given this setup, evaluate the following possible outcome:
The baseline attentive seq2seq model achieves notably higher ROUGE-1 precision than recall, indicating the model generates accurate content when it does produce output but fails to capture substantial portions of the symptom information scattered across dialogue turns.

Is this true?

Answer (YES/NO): NO